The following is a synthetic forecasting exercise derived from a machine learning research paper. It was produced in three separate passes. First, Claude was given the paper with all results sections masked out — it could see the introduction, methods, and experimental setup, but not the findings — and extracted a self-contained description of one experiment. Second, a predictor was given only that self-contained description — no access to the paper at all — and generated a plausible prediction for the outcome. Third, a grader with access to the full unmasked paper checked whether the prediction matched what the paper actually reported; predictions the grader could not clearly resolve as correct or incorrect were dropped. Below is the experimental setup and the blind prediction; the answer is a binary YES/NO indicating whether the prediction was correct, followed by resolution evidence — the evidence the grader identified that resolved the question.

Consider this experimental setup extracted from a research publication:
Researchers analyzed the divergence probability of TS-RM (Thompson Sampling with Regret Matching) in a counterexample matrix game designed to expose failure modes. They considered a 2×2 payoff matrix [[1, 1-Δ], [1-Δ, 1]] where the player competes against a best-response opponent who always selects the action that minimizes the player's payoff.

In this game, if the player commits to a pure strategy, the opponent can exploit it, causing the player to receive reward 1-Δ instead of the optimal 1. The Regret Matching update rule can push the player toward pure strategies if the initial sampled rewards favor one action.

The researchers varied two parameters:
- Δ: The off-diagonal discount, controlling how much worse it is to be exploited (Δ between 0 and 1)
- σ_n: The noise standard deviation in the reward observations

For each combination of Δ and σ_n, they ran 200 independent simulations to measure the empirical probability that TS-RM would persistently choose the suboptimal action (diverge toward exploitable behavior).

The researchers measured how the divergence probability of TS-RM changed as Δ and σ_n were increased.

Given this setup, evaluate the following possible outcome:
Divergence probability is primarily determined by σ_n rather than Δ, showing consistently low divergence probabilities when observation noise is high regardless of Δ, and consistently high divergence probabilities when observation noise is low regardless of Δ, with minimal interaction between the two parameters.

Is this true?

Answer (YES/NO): NO